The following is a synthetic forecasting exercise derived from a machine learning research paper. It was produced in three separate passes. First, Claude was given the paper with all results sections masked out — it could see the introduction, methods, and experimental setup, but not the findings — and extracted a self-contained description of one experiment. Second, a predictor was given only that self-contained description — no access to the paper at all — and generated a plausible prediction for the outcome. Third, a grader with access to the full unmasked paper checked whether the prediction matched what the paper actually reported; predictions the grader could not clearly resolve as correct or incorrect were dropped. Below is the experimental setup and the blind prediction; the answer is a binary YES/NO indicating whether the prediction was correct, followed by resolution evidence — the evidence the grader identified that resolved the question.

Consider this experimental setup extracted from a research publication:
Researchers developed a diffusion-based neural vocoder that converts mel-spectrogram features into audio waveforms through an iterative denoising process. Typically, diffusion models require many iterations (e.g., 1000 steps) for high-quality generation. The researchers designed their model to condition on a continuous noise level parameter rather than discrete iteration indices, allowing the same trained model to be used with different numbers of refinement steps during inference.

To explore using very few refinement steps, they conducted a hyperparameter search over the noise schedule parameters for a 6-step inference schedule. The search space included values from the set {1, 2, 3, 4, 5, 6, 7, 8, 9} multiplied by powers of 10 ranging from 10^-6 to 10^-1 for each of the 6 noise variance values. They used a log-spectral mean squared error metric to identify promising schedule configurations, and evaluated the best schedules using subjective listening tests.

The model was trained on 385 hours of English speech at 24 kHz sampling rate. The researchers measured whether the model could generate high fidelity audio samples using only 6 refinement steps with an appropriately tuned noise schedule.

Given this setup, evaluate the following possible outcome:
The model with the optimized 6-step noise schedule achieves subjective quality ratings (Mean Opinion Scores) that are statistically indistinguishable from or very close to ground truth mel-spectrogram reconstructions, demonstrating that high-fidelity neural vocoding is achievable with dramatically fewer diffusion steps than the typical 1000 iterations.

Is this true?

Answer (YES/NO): YES